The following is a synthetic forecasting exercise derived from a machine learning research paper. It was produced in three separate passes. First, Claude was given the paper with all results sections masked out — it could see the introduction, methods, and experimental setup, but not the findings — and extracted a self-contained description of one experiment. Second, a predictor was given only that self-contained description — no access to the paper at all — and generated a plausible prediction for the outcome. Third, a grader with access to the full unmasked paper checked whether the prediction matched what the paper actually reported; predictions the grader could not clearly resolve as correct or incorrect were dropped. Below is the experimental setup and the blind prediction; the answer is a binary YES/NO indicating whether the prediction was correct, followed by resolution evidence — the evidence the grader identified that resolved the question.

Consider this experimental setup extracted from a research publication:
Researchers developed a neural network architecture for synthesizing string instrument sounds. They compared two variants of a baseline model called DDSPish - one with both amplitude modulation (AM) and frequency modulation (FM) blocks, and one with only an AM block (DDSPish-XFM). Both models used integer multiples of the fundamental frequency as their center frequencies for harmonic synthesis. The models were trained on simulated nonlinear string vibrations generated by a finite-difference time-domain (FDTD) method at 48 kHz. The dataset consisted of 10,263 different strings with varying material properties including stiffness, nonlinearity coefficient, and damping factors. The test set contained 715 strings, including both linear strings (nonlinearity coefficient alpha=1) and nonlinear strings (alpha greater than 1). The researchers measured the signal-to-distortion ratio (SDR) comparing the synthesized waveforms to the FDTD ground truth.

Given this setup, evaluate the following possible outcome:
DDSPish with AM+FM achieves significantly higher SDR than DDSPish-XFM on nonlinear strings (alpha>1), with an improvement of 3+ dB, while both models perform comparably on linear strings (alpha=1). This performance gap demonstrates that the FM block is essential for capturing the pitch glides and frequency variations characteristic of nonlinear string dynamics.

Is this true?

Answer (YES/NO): NO